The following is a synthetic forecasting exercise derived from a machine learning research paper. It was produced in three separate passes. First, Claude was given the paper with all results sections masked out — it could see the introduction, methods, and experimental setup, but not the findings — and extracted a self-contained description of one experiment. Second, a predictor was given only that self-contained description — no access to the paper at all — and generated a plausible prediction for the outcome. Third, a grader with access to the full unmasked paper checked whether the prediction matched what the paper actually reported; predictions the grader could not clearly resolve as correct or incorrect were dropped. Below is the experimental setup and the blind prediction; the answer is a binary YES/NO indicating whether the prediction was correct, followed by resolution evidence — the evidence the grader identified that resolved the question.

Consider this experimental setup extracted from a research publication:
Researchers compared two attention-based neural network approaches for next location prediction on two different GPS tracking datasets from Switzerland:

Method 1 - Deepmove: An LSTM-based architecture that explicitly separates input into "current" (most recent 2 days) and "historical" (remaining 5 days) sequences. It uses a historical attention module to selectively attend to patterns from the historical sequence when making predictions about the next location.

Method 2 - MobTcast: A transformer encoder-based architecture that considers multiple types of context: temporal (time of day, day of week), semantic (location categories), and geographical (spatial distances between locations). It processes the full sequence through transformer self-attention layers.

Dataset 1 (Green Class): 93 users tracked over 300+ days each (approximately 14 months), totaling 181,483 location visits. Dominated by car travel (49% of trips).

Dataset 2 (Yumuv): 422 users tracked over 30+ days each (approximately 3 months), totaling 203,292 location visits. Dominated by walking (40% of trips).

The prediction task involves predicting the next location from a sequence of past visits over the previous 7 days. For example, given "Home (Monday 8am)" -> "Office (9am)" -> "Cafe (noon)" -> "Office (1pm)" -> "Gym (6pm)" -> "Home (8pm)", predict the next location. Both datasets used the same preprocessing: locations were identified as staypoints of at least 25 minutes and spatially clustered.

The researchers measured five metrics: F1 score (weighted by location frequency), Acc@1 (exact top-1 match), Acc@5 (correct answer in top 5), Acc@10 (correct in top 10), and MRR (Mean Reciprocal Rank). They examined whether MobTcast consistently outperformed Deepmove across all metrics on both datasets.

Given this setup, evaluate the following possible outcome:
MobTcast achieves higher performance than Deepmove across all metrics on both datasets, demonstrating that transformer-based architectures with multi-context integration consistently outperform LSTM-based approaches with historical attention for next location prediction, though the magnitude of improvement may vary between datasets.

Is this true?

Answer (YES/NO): NO